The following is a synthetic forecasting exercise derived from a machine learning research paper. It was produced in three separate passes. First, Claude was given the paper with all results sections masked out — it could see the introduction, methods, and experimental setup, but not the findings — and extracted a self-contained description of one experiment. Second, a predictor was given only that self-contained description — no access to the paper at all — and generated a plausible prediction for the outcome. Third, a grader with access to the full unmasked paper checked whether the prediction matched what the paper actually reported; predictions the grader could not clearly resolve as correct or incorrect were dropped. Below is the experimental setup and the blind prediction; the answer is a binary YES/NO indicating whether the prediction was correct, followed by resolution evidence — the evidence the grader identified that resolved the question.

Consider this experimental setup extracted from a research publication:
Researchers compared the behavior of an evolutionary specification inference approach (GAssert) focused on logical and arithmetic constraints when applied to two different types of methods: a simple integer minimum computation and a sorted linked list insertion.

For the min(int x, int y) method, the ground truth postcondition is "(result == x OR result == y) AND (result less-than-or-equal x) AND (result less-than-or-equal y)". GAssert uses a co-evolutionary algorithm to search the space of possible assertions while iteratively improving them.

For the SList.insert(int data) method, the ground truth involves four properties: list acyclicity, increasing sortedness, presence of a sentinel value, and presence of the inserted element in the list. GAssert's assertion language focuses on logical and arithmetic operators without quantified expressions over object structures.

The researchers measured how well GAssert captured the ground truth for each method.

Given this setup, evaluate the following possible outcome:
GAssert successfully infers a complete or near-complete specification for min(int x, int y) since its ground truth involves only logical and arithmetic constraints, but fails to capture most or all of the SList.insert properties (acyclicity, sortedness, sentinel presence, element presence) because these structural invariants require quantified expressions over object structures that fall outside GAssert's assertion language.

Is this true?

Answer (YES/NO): YES